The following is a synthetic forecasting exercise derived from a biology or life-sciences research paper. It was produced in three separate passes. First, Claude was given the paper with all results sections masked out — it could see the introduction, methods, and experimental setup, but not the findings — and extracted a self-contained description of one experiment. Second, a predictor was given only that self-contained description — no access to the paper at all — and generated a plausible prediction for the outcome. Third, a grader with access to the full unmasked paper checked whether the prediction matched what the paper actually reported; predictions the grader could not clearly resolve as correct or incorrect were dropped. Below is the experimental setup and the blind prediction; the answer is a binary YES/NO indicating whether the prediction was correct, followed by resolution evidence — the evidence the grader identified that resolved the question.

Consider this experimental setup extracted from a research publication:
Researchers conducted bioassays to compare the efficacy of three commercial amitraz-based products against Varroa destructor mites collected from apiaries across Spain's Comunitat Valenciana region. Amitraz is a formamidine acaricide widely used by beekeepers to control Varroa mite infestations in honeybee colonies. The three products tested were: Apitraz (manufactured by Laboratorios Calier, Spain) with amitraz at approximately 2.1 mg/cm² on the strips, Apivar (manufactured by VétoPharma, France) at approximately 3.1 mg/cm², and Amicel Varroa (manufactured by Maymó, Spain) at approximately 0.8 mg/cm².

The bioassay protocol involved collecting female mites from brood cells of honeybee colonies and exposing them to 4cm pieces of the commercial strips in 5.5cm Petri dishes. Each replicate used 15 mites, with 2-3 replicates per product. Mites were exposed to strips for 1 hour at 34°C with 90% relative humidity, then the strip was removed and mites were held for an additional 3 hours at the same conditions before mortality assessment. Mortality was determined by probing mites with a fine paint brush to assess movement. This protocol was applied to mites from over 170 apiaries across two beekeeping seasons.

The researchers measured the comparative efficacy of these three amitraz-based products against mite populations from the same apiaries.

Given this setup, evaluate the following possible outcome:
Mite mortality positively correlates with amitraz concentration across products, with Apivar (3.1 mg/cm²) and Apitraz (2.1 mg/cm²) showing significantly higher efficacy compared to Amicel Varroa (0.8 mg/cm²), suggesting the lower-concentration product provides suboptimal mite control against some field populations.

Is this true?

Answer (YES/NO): NO